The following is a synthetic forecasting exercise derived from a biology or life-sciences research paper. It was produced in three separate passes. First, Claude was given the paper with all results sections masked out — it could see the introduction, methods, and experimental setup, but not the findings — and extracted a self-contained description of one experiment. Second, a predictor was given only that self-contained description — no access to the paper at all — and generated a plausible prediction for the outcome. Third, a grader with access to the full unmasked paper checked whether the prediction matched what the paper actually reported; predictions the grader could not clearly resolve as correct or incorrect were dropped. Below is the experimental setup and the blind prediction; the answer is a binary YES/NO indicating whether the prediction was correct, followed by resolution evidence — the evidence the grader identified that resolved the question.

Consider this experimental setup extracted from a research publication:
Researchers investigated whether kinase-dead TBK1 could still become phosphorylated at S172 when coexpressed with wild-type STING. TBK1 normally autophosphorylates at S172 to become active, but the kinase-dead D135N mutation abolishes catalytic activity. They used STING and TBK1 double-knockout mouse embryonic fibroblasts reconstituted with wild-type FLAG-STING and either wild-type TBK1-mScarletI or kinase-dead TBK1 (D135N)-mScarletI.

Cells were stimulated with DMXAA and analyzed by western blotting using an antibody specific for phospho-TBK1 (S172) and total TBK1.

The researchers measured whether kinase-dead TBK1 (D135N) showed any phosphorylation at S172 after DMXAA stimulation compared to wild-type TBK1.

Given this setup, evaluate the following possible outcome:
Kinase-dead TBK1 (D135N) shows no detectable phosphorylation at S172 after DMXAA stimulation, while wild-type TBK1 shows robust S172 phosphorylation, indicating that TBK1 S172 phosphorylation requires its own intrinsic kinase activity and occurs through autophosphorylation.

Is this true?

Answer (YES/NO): YES